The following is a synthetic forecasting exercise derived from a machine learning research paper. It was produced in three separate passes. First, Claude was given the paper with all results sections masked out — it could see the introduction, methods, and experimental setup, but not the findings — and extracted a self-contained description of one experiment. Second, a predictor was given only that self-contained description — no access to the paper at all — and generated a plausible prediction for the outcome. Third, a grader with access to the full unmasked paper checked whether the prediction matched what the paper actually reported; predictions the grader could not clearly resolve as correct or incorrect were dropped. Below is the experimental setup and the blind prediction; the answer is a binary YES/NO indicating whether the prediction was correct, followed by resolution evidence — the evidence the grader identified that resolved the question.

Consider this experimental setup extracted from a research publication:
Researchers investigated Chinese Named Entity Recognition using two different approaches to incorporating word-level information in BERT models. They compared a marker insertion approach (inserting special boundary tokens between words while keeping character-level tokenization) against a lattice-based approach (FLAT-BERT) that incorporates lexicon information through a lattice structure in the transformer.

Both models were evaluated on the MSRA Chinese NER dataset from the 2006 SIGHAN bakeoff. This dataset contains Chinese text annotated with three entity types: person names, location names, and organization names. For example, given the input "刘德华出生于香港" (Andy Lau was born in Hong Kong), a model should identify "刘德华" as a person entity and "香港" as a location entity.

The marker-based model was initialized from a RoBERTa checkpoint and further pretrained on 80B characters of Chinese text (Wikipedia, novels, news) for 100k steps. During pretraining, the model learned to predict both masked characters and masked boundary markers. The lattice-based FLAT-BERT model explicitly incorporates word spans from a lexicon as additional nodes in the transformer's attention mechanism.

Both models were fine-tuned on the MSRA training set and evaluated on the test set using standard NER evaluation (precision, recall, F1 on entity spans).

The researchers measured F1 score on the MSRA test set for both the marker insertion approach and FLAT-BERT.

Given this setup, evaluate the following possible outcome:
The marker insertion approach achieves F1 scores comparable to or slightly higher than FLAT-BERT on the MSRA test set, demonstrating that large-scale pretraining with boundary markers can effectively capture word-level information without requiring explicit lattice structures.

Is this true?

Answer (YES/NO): YES